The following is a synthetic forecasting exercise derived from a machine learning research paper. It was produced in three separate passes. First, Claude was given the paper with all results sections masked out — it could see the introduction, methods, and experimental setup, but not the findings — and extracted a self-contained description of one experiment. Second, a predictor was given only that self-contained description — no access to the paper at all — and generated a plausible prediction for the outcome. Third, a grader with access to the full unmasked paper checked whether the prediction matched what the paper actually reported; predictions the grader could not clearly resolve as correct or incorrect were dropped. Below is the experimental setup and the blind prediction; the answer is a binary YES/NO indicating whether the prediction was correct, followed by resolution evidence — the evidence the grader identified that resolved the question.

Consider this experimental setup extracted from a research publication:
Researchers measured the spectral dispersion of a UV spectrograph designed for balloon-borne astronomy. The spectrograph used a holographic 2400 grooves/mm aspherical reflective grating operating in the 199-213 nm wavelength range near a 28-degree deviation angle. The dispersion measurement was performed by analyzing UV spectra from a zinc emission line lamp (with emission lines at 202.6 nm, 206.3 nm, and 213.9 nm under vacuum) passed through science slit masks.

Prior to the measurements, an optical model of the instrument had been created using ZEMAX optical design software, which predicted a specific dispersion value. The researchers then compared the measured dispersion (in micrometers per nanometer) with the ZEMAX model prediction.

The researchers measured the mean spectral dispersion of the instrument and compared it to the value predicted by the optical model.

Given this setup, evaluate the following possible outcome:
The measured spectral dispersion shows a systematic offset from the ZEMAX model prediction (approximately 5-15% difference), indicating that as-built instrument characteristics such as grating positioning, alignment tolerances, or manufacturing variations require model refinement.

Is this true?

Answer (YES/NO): NO